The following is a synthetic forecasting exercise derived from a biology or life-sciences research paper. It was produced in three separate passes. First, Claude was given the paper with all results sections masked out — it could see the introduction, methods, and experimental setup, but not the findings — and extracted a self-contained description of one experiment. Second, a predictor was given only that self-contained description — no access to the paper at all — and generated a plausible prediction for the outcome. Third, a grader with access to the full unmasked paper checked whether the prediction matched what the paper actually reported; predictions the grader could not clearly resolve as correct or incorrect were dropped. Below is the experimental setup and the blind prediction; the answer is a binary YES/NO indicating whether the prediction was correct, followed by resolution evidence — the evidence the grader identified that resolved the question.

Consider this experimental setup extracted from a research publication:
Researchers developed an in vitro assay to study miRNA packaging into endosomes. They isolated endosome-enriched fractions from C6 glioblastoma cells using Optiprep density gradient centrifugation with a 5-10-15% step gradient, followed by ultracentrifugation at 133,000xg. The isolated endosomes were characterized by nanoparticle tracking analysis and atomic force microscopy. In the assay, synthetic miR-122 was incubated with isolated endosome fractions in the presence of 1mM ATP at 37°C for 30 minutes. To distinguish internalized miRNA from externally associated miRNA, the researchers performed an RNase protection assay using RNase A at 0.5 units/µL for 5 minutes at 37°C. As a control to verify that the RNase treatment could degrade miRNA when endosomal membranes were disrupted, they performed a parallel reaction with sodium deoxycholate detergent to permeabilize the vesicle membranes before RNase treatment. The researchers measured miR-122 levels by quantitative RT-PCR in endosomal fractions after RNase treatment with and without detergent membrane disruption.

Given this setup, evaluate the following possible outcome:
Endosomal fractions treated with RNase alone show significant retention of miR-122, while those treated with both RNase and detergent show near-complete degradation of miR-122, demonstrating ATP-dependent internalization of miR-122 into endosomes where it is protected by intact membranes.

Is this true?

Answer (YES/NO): YES